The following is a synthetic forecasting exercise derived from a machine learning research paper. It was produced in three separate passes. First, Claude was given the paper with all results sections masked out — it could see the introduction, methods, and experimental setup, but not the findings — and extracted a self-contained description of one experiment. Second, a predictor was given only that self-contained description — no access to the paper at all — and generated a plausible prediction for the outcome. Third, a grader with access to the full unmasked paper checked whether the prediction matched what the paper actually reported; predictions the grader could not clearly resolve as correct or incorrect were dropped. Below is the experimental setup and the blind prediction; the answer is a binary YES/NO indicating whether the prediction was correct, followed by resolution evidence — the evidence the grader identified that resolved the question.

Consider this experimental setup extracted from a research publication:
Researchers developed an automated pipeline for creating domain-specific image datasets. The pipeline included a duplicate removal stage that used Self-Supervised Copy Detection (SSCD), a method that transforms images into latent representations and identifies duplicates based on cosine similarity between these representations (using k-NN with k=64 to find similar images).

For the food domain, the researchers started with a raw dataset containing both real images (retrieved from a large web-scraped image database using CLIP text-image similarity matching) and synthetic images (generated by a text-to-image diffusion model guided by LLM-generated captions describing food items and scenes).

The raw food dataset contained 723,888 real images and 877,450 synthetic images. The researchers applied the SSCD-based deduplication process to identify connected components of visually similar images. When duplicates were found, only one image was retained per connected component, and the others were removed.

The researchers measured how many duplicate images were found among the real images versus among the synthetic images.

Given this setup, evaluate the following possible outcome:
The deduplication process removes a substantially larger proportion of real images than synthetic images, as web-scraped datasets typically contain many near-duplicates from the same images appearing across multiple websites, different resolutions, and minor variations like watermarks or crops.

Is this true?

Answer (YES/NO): YES